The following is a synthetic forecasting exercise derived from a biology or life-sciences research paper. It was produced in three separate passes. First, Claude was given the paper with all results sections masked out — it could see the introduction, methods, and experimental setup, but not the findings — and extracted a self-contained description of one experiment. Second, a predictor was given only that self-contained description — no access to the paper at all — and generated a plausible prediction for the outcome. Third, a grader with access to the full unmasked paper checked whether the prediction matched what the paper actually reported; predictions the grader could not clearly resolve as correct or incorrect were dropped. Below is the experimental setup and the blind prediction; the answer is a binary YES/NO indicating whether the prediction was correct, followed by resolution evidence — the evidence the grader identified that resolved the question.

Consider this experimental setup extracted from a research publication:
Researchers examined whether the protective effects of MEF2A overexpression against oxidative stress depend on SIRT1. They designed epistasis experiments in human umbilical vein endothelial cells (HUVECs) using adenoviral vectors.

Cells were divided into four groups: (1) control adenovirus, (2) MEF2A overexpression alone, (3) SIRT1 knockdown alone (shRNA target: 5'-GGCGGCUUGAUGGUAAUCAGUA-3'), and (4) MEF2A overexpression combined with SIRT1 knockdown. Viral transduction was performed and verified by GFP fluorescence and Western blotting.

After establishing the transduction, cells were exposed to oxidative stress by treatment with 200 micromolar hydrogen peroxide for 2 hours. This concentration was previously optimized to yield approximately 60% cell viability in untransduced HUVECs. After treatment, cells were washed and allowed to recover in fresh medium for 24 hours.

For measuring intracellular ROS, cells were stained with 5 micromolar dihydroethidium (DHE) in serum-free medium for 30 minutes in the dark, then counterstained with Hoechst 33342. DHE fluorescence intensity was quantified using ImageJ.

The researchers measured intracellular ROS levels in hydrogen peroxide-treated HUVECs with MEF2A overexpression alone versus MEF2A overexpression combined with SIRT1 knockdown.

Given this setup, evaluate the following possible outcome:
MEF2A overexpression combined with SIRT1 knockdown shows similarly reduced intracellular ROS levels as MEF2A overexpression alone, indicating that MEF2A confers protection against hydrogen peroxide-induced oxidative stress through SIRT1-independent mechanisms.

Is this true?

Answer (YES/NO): NO